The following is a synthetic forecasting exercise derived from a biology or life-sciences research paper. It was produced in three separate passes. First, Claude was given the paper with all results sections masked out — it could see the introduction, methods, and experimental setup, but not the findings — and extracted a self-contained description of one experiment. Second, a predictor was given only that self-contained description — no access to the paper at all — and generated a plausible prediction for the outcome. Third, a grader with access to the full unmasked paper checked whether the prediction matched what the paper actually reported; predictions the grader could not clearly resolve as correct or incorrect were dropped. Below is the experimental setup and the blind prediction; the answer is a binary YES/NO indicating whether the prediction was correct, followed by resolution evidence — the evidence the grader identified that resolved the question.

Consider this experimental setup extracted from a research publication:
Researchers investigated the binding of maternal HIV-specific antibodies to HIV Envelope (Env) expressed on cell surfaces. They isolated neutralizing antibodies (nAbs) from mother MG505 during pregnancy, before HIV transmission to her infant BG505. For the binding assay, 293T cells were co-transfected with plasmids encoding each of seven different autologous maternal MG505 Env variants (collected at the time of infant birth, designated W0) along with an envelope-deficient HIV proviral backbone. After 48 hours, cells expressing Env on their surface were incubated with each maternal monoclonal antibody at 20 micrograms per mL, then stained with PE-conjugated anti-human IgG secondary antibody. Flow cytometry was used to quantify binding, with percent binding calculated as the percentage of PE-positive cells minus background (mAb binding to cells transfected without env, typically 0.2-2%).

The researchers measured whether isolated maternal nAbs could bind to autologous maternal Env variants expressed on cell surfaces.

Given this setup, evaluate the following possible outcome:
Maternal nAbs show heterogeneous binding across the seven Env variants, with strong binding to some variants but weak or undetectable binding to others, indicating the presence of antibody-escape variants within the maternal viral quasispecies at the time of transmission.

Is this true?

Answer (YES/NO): NO